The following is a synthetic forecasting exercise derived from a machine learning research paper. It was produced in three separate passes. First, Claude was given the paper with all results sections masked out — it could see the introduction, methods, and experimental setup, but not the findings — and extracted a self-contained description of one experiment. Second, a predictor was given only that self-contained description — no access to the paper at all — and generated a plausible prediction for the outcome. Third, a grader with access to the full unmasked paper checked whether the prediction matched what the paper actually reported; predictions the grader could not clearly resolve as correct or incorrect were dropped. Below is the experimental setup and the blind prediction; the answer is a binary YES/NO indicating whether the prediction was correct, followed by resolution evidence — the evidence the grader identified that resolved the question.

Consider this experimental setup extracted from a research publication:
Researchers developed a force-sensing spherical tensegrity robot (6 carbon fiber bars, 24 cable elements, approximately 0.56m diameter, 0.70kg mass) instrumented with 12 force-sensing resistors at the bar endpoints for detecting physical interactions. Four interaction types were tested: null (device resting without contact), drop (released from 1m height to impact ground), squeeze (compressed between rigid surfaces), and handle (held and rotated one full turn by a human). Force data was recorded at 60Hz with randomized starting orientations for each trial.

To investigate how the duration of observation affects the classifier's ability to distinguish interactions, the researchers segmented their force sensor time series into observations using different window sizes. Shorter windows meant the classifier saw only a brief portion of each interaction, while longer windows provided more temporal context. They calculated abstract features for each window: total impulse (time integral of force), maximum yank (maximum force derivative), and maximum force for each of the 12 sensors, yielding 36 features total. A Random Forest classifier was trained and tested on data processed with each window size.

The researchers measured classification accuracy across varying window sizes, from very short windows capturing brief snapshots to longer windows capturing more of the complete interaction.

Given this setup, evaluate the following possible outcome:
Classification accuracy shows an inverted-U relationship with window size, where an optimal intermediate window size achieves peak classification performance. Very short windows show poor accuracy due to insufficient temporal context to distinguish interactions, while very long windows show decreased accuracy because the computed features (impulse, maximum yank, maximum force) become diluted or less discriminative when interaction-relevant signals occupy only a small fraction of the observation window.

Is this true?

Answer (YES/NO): NO